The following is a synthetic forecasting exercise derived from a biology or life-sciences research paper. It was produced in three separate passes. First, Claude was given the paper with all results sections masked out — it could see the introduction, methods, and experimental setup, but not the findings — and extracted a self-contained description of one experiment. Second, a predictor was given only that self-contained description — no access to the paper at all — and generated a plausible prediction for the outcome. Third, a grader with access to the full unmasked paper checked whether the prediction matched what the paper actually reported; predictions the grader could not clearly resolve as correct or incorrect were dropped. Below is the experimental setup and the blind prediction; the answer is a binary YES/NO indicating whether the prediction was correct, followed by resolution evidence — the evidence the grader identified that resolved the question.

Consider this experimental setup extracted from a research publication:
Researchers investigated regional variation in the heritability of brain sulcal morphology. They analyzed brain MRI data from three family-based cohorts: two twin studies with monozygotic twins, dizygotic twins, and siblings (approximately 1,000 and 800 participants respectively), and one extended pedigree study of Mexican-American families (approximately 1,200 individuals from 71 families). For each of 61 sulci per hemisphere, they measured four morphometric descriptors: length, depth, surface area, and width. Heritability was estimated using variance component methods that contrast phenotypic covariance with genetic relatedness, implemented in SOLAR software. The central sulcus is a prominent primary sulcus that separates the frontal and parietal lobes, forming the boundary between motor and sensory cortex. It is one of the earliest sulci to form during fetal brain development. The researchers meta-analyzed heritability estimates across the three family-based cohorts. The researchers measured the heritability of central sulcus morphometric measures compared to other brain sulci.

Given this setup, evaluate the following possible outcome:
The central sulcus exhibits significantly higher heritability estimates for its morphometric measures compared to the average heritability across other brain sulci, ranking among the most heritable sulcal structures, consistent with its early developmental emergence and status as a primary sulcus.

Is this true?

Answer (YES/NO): YES